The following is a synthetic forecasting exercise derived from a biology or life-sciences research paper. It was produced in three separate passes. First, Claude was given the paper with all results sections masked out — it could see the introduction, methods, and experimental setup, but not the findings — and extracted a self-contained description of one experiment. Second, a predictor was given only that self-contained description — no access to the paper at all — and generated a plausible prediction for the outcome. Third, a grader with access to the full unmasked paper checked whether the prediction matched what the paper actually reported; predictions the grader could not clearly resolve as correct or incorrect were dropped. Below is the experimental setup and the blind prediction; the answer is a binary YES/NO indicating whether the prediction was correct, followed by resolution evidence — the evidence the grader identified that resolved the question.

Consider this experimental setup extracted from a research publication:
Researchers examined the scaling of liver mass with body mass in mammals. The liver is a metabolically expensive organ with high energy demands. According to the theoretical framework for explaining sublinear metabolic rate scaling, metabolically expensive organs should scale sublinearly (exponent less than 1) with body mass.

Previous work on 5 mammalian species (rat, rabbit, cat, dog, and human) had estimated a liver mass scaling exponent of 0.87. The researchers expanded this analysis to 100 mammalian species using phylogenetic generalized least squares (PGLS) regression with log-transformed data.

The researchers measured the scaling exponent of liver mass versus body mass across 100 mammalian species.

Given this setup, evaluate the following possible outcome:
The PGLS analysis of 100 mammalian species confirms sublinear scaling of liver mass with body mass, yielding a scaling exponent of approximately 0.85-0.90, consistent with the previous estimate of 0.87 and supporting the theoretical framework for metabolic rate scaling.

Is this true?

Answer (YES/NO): YES